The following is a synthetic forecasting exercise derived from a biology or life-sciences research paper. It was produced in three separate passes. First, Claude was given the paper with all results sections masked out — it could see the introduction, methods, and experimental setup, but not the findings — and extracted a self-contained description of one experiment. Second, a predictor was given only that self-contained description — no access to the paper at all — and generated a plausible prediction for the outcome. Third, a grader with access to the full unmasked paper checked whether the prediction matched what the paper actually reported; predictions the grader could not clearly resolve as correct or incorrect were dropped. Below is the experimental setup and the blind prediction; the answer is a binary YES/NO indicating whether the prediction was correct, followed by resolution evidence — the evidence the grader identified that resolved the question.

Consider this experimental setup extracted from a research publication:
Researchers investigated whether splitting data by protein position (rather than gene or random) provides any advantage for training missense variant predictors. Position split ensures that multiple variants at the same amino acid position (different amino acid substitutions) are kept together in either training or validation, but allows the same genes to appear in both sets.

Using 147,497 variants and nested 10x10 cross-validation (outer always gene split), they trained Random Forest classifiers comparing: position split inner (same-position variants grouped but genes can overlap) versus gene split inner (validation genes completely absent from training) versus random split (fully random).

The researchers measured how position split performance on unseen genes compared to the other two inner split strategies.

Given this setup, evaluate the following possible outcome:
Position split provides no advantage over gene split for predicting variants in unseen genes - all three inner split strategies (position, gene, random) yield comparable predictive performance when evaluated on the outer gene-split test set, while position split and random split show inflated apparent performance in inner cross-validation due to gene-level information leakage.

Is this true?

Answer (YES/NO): YES